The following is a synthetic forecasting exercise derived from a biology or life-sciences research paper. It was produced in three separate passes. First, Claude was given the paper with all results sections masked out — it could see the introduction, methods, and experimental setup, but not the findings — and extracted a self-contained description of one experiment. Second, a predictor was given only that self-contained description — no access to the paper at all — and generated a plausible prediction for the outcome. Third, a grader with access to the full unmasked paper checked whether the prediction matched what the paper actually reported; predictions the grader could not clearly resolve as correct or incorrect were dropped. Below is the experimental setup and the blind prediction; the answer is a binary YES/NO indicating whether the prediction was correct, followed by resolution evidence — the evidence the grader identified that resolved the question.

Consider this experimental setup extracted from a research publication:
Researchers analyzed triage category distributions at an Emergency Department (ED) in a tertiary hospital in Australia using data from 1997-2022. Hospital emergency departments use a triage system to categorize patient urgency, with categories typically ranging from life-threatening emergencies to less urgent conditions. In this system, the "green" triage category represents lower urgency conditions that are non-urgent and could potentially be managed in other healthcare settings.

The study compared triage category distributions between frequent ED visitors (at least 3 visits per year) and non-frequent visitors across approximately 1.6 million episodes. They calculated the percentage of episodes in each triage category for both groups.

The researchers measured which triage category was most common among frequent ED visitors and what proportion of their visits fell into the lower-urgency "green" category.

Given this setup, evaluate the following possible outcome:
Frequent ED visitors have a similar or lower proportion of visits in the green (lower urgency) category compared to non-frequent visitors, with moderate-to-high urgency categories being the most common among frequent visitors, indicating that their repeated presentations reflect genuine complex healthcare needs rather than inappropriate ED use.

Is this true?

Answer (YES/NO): NO